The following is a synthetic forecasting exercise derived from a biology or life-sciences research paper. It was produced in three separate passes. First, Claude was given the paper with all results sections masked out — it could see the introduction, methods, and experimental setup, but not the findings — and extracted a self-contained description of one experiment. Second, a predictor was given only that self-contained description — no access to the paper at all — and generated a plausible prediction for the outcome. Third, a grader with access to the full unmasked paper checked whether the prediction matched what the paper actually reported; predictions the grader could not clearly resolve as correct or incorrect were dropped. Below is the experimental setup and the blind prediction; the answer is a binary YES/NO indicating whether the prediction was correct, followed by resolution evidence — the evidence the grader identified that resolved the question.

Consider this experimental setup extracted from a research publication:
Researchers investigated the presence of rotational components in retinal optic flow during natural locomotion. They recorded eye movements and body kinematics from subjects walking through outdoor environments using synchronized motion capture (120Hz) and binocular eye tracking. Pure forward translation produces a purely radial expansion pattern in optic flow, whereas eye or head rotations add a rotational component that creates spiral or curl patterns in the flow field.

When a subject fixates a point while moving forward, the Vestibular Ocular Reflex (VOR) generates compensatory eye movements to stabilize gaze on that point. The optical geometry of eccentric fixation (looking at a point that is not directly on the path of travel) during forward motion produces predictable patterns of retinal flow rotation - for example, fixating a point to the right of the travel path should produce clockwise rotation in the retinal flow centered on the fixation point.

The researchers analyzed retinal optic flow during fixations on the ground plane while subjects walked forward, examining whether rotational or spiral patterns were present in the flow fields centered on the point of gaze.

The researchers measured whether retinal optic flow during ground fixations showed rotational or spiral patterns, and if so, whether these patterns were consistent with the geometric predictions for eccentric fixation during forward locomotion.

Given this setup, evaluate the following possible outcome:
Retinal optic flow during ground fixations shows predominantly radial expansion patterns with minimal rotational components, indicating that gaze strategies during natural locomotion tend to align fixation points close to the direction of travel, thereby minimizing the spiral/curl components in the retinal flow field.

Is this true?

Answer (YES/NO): NO